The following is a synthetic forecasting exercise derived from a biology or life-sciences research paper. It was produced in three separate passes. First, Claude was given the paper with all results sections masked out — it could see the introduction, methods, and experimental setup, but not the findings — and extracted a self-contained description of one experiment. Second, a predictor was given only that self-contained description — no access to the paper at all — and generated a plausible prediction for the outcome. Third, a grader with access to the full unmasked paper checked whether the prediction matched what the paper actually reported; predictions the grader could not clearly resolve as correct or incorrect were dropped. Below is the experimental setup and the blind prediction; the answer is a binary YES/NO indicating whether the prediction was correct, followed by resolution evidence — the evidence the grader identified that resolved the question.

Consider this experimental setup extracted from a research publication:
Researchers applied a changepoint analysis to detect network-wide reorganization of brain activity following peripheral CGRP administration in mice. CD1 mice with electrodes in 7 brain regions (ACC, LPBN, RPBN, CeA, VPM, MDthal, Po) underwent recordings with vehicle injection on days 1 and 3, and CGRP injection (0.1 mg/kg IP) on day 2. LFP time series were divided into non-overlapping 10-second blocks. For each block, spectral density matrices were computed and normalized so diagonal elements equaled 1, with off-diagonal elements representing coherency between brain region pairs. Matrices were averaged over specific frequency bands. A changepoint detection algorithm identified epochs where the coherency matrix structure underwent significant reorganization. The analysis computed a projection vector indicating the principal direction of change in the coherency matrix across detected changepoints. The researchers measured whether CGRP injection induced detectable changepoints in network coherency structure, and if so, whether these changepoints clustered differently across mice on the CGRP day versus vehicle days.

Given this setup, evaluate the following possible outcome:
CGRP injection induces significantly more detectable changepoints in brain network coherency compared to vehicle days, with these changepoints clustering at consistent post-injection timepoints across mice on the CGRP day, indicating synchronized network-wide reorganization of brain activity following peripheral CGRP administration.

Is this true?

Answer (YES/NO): NO